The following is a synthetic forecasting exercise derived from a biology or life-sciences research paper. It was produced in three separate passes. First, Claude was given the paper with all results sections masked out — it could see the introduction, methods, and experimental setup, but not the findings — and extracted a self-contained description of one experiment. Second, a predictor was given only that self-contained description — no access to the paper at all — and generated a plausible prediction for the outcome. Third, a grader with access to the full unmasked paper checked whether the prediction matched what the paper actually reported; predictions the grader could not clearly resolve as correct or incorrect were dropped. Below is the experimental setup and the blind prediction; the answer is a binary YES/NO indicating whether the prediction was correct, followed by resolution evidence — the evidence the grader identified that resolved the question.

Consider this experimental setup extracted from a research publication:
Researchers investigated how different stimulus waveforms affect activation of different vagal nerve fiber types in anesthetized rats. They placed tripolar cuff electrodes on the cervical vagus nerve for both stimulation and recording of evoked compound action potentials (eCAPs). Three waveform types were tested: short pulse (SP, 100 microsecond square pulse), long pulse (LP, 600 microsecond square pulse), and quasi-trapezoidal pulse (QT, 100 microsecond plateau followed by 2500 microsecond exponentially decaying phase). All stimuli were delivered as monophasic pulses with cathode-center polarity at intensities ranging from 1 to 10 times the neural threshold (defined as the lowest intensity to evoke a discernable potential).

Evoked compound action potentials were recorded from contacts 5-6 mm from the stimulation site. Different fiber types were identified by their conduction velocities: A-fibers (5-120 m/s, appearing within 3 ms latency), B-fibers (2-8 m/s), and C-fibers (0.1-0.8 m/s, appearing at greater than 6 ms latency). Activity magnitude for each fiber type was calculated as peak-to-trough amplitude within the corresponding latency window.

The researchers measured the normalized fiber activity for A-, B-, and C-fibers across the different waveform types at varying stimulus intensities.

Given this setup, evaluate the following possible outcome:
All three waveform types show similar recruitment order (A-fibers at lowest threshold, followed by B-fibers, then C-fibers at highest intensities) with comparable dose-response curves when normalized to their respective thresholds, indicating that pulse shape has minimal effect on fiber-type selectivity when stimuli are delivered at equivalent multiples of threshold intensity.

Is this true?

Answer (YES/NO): NO